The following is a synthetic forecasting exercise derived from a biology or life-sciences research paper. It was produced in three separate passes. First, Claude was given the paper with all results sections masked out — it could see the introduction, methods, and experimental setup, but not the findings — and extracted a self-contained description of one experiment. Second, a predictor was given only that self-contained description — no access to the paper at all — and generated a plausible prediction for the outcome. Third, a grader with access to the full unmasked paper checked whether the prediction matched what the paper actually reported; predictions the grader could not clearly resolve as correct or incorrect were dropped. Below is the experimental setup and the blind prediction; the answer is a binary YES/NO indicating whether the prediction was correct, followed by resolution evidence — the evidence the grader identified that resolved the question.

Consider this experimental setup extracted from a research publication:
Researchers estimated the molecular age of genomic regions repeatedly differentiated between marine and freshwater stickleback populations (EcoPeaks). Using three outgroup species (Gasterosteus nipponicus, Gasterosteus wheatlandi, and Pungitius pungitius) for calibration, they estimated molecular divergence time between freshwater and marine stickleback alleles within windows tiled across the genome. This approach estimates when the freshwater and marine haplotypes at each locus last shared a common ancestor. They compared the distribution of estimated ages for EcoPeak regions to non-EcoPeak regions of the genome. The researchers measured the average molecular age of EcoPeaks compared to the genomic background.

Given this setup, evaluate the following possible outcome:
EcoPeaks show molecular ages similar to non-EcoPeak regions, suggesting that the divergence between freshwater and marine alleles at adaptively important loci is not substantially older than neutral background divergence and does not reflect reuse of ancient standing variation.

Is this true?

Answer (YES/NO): NO